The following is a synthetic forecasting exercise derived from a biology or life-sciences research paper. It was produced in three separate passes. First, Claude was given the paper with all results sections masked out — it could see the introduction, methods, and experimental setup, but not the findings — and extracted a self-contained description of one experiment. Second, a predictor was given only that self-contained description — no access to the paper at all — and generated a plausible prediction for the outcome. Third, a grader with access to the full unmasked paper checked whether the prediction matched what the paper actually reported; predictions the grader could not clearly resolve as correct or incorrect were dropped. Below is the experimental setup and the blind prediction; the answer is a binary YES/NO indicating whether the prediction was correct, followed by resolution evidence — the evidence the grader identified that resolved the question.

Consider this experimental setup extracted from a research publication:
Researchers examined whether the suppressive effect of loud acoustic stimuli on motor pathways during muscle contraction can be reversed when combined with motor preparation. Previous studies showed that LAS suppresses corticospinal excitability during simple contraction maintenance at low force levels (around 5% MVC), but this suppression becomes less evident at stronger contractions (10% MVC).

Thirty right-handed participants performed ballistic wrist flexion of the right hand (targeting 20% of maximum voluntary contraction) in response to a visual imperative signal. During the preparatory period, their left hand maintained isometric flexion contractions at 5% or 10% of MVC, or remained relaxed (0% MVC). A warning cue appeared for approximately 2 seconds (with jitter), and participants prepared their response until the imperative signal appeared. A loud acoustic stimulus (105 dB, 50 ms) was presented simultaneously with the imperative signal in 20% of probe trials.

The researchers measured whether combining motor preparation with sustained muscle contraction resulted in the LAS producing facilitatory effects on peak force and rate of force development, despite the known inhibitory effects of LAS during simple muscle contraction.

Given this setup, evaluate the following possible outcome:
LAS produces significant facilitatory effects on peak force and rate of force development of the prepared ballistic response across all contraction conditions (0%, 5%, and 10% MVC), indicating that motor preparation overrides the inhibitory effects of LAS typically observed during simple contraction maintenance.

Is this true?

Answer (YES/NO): YES